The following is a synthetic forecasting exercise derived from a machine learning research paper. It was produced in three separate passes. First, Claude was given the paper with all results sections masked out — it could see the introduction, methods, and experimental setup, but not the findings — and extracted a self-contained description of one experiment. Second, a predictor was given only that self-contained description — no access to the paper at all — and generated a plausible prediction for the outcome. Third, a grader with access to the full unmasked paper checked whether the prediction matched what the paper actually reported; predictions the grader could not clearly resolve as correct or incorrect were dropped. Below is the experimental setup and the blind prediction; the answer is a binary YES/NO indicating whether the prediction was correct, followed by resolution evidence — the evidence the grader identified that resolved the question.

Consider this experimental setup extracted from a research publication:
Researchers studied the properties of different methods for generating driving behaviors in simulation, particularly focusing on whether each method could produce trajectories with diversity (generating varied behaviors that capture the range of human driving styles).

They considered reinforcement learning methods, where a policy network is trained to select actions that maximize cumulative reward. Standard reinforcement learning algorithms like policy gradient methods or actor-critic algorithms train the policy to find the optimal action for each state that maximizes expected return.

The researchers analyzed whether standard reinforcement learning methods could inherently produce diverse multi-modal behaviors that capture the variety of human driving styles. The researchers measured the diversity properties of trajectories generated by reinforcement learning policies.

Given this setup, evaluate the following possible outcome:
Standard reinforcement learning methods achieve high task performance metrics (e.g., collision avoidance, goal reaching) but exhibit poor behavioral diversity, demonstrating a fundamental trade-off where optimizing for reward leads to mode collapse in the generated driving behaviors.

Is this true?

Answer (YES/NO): NO